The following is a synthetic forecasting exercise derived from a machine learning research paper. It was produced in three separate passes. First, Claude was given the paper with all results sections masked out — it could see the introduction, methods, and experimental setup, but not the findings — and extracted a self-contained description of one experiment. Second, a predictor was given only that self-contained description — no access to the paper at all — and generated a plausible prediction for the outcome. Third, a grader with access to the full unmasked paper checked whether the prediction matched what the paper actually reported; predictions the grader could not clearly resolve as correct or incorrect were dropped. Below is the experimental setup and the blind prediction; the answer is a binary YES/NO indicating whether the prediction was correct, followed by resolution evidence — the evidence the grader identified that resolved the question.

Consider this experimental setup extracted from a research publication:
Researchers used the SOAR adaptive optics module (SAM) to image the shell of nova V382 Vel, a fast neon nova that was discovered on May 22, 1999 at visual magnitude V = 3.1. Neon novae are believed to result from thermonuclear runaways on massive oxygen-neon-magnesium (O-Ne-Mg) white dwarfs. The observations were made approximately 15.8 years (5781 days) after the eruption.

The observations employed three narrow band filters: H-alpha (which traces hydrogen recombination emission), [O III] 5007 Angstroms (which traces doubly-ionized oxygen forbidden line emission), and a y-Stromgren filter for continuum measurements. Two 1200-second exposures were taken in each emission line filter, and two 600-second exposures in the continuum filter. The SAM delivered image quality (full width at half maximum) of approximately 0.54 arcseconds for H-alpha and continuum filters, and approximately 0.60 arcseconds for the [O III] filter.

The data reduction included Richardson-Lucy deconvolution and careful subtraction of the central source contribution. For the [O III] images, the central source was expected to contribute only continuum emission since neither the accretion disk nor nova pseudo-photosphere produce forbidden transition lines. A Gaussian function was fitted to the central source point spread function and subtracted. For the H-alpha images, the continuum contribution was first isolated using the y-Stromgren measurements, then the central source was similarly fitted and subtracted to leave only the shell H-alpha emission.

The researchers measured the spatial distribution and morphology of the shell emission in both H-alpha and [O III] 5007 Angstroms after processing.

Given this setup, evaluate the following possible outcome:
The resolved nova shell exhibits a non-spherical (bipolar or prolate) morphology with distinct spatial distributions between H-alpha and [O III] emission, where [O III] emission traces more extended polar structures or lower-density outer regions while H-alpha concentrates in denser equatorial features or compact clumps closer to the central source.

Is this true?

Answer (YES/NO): NO